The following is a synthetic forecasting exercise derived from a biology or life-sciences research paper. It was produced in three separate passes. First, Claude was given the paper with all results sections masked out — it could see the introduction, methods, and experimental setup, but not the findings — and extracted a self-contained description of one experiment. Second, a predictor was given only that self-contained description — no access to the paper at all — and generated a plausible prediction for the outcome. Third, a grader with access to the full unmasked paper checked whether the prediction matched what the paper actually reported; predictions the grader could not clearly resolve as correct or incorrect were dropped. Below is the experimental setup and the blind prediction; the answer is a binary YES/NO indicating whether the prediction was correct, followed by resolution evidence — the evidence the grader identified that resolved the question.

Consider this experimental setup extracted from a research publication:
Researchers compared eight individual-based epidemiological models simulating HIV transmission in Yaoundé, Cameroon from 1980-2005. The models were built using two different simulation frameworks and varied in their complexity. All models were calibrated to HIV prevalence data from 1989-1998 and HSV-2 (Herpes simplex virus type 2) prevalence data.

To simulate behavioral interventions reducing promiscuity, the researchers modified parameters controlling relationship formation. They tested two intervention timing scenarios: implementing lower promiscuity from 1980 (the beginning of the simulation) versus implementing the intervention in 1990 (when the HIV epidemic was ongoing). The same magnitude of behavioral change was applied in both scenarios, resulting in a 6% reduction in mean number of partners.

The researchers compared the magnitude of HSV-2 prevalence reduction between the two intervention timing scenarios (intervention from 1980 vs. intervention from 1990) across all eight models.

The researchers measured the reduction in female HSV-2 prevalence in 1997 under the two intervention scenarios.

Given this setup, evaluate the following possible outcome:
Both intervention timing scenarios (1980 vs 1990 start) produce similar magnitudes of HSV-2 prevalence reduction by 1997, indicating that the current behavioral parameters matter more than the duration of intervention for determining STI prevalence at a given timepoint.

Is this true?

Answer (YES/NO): NO